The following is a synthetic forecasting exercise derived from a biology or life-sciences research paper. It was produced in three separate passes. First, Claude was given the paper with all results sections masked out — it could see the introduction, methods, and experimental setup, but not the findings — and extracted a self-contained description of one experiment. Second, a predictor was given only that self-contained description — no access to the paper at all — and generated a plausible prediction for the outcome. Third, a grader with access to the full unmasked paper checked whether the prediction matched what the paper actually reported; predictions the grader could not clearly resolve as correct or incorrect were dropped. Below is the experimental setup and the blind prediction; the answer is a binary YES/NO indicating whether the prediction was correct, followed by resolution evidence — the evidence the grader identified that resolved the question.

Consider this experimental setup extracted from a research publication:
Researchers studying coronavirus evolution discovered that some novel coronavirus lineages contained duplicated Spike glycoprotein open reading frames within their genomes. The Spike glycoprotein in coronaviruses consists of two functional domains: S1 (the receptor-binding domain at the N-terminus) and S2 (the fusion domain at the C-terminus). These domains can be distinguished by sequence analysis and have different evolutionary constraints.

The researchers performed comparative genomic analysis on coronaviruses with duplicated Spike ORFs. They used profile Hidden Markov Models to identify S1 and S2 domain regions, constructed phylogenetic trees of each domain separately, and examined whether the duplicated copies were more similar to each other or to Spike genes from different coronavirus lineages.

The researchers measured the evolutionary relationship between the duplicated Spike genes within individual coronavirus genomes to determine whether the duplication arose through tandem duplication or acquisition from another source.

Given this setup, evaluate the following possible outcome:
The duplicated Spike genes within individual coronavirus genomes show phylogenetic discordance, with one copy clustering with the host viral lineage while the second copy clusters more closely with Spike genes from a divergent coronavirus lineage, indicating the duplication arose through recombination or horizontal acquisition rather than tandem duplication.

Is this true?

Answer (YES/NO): NO